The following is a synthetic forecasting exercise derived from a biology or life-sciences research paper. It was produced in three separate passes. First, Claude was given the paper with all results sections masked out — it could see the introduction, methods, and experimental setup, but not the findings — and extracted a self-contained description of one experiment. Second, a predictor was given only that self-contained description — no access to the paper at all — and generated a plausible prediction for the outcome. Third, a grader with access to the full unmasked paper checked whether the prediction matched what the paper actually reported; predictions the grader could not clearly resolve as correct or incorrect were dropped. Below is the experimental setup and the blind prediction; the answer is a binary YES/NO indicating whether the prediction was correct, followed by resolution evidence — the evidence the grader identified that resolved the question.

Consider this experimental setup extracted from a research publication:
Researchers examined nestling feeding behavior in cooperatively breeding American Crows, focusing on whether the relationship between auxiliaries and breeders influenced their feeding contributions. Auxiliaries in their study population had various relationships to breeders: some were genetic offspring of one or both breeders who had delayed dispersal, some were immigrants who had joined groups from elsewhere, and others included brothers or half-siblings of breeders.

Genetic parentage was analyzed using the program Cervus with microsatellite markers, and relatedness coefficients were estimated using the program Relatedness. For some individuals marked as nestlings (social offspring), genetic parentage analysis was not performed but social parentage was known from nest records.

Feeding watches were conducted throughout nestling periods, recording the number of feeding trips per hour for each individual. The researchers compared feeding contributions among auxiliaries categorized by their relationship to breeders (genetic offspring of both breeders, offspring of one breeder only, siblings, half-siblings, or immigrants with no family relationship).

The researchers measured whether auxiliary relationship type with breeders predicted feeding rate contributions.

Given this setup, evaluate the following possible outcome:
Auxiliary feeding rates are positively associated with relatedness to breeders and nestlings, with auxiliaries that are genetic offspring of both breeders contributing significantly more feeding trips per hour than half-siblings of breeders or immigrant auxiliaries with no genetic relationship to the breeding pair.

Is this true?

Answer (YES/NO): NO